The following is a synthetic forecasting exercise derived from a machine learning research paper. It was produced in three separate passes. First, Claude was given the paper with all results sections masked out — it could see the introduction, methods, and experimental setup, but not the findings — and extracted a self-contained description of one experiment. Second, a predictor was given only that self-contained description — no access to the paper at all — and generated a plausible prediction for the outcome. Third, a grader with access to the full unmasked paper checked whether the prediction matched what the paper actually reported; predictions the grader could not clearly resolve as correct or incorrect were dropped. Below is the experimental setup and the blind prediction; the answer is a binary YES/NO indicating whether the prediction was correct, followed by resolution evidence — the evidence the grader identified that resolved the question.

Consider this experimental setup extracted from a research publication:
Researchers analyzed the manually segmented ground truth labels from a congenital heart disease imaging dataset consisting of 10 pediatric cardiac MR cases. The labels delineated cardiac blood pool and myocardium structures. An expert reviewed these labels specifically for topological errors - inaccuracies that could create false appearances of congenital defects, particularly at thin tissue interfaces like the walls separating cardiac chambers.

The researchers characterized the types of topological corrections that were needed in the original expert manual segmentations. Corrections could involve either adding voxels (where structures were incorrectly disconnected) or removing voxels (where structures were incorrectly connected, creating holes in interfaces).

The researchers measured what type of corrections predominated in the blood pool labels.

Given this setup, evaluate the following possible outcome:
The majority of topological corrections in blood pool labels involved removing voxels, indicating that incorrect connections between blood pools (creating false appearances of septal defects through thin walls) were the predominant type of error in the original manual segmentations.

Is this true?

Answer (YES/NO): YES